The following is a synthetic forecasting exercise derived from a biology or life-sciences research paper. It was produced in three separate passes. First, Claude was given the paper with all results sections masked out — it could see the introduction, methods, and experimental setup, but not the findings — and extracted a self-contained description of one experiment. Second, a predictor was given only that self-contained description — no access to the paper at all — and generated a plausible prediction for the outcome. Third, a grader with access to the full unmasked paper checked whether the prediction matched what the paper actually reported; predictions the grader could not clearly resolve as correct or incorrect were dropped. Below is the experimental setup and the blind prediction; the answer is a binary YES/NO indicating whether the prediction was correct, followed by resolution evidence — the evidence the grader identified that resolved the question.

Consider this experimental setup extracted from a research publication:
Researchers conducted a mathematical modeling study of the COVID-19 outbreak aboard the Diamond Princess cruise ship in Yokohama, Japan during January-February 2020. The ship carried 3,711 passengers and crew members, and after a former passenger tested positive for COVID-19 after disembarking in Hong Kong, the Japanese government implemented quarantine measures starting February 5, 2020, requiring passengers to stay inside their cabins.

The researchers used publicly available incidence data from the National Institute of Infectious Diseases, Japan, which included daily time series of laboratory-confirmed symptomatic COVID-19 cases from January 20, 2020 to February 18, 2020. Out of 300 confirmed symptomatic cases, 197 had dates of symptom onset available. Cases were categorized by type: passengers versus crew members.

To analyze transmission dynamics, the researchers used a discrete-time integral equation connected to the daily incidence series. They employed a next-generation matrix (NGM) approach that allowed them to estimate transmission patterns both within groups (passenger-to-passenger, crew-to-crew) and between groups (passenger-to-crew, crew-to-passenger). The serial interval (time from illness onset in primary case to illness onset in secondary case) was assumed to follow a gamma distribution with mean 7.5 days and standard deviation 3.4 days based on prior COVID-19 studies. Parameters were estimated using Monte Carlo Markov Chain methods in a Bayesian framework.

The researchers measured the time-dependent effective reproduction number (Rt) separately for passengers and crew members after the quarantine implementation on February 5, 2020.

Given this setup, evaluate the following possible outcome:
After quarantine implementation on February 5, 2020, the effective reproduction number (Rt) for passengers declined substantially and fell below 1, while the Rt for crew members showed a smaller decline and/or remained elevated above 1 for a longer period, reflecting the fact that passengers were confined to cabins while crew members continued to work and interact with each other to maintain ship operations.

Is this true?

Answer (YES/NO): YES